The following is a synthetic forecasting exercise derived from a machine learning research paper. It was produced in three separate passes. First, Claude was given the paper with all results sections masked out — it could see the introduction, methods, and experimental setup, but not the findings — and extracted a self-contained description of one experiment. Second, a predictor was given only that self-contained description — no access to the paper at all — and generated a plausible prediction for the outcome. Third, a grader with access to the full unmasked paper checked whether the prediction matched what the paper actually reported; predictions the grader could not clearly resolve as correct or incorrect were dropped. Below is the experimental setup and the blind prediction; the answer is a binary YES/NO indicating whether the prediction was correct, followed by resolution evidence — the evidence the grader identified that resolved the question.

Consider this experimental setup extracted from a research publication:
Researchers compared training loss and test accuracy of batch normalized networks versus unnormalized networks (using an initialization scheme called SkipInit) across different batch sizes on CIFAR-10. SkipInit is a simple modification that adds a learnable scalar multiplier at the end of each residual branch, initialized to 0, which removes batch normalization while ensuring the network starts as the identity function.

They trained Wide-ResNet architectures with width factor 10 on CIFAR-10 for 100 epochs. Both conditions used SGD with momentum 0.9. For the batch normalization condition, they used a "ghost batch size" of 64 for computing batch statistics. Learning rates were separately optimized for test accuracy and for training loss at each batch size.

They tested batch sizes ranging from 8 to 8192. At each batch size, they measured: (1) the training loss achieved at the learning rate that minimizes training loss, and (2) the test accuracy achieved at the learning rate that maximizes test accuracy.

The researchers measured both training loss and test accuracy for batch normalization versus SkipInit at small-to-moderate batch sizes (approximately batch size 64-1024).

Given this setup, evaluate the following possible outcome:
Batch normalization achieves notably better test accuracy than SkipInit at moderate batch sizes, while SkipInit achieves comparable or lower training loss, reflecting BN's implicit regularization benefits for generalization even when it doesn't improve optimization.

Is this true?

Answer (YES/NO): YES